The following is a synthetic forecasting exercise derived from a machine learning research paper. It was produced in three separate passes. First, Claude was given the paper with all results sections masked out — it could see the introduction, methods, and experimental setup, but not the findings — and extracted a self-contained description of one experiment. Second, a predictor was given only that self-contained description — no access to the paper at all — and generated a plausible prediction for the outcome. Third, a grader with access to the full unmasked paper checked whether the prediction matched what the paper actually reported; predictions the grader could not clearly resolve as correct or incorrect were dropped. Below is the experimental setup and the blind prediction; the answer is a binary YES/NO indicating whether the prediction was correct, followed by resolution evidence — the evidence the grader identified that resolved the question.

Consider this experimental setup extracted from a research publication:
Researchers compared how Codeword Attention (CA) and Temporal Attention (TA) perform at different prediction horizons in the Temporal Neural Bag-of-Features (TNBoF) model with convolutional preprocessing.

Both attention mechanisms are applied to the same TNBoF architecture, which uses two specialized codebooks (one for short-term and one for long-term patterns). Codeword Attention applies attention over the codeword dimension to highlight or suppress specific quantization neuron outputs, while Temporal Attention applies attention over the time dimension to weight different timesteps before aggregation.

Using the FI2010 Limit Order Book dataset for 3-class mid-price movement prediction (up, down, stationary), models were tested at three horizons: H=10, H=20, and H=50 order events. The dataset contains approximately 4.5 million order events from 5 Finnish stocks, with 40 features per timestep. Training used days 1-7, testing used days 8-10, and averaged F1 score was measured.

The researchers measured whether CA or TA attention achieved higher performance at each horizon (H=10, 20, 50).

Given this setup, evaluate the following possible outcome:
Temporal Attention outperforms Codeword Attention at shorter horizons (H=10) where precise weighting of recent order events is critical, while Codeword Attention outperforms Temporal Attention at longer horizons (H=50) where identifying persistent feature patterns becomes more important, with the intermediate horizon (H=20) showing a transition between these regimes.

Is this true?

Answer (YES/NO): NO